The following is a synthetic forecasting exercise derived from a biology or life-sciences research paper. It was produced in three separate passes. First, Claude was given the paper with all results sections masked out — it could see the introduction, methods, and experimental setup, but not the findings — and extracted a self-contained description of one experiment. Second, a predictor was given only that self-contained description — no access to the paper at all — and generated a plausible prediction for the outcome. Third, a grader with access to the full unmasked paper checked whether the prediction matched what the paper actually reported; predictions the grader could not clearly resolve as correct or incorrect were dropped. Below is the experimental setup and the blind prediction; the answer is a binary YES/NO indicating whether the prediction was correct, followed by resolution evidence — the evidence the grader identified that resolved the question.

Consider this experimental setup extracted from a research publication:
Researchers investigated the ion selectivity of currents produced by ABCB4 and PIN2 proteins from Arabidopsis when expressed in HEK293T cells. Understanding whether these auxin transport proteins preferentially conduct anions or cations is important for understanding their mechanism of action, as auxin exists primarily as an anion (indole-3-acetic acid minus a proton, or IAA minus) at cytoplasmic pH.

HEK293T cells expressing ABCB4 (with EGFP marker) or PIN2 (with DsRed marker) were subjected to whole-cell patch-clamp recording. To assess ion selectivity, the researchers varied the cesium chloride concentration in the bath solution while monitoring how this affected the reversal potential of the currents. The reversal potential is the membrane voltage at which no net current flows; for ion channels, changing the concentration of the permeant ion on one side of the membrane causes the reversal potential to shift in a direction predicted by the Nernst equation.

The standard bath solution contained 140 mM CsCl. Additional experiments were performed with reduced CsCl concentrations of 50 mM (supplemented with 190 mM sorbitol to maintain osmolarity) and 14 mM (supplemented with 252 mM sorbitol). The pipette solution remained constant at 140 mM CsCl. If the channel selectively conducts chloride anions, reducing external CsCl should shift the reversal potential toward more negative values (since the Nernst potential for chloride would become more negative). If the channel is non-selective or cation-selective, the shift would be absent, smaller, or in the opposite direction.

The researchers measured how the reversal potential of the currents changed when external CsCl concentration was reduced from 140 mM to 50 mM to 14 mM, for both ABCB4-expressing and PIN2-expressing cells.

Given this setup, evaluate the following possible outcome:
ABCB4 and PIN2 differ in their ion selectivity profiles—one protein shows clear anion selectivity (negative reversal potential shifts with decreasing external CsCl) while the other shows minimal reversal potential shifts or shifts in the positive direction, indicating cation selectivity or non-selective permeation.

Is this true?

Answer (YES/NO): NO